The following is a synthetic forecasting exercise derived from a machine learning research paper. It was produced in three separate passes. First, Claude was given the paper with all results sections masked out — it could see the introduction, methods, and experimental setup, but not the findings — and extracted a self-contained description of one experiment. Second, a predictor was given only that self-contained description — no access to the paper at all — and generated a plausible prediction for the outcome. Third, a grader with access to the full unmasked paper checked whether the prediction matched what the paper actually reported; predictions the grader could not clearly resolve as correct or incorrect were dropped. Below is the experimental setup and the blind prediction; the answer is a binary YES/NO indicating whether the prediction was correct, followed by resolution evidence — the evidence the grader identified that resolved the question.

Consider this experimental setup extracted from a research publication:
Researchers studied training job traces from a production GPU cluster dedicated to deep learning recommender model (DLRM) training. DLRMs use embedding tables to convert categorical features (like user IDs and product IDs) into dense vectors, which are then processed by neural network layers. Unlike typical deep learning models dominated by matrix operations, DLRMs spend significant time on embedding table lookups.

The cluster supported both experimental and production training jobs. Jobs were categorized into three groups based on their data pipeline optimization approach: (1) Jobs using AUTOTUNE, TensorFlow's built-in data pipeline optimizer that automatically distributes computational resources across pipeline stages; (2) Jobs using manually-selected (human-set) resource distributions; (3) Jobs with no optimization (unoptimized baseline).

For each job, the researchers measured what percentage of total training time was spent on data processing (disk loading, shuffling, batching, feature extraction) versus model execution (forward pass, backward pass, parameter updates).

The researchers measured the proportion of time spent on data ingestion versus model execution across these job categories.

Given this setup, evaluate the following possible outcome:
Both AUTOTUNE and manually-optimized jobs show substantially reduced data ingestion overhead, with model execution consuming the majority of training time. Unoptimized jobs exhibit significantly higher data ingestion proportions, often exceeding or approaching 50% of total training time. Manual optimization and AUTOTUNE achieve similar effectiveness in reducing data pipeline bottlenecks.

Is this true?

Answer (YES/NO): NO